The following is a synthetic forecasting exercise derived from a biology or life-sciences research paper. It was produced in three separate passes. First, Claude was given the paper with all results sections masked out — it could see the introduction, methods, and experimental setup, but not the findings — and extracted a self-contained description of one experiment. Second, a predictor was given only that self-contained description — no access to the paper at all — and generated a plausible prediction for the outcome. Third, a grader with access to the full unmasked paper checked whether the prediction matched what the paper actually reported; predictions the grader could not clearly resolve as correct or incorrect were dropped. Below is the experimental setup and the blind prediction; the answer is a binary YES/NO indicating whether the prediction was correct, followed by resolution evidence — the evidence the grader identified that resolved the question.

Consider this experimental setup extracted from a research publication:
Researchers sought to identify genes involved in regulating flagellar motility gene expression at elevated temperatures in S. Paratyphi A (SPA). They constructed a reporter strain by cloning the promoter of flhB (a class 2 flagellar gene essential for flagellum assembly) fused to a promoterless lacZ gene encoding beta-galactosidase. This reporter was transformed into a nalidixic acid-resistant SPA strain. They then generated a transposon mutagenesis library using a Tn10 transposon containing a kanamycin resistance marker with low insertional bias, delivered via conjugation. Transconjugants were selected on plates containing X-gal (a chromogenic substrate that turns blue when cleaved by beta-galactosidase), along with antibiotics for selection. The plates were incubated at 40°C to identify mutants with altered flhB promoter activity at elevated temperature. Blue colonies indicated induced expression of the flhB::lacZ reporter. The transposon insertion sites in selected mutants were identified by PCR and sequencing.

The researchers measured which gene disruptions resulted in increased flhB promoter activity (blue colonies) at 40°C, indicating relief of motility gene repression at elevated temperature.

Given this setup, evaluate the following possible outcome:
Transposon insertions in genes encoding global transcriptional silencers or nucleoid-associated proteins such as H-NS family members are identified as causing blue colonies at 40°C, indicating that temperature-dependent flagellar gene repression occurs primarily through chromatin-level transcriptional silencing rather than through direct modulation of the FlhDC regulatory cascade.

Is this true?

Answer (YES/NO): NO